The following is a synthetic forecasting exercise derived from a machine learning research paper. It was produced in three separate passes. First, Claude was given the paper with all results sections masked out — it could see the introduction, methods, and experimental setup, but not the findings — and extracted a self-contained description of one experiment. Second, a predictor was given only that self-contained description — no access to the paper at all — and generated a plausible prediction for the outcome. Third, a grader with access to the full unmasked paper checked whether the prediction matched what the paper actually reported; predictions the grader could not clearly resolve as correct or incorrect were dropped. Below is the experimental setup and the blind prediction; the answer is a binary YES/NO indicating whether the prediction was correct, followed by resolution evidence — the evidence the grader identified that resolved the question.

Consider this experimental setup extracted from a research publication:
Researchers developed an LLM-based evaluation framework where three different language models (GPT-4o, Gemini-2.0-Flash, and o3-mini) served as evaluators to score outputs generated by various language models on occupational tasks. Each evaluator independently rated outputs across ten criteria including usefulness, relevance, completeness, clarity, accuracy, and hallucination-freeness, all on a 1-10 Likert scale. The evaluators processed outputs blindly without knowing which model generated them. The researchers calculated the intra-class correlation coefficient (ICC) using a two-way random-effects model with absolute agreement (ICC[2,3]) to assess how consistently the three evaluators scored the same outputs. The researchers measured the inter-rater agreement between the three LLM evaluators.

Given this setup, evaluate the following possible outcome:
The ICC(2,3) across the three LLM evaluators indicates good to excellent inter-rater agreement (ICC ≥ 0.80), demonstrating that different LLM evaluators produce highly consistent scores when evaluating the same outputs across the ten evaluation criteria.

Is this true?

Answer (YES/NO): NO